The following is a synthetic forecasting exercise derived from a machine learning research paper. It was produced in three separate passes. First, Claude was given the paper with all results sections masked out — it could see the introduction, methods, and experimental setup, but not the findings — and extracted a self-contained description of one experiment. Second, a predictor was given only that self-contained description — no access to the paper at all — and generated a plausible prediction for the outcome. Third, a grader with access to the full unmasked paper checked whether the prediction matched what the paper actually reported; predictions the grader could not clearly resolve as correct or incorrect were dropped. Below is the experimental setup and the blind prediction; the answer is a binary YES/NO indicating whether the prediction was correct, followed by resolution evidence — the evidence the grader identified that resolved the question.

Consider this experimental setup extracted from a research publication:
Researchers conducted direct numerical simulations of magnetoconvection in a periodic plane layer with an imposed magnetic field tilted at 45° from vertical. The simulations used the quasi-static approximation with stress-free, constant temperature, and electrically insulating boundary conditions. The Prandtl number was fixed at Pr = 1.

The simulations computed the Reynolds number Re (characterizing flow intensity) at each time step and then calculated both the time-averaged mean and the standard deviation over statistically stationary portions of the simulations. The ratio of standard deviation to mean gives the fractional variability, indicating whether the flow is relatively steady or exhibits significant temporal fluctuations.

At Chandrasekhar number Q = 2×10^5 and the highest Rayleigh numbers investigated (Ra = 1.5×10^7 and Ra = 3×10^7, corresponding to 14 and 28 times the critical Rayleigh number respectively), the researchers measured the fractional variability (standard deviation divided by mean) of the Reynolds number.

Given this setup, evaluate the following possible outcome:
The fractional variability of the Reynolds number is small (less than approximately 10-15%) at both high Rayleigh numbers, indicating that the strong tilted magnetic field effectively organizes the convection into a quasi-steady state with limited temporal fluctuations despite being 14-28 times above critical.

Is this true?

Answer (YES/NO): NO